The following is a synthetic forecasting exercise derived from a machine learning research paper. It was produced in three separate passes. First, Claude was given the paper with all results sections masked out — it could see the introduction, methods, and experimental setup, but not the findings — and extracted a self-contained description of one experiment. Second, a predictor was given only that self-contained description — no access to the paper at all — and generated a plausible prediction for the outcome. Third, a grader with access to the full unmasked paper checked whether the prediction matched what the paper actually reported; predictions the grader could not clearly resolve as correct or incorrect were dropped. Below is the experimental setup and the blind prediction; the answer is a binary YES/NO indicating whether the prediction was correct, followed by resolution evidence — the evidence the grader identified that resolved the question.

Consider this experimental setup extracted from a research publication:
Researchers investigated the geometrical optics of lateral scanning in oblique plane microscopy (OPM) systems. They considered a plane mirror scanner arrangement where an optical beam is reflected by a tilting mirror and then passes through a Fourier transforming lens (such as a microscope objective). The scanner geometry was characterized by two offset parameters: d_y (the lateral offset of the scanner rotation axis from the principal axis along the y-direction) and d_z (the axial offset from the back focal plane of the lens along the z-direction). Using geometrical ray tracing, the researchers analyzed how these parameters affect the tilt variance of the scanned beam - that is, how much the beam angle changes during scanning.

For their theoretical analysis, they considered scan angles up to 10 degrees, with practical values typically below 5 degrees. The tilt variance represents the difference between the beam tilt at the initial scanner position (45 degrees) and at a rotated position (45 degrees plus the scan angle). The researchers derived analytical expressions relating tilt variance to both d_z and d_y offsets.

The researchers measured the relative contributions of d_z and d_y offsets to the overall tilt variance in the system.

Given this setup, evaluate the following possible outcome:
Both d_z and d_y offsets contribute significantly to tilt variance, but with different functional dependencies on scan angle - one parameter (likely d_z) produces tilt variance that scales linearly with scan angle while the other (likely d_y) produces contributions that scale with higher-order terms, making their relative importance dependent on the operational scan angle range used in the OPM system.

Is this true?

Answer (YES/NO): NO